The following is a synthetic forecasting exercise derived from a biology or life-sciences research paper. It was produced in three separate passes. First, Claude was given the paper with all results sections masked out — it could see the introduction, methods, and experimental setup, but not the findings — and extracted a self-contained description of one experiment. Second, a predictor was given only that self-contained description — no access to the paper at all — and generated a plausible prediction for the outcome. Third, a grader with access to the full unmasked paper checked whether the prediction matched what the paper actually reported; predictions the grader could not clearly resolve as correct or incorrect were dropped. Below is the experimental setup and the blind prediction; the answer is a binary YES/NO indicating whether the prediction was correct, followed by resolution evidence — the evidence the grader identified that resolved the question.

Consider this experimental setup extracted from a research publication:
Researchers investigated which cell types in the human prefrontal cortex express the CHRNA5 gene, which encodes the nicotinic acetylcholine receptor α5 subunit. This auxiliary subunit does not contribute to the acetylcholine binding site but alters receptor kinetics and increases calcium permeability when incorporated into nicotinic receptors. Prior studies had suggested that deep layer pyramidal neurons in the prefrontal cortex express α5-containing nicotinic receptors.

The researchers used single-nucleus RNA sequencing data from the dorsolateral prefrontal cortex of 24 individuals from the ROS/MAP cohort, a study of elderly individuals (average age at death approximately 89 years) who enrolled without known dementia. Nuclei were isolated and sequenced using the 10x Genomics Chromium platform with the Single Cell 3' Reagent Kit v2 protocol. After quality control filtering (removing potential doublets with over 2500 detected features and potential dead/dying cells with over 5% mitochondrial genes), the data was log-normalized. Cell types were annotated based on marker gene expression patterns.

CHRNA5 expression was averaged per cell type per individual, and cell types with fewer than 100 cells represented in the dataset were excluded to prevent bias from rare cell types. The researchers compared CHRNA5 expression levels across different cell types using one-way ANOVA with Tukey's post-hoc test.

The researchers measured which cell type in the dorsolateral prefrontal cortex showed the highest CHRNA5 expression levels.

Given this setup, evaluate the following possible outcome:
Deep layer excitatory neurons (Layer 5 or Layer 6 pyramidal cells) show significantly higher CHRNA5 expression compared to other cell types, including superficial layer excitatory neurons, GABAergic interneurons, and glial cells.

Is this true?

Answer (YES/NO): NO